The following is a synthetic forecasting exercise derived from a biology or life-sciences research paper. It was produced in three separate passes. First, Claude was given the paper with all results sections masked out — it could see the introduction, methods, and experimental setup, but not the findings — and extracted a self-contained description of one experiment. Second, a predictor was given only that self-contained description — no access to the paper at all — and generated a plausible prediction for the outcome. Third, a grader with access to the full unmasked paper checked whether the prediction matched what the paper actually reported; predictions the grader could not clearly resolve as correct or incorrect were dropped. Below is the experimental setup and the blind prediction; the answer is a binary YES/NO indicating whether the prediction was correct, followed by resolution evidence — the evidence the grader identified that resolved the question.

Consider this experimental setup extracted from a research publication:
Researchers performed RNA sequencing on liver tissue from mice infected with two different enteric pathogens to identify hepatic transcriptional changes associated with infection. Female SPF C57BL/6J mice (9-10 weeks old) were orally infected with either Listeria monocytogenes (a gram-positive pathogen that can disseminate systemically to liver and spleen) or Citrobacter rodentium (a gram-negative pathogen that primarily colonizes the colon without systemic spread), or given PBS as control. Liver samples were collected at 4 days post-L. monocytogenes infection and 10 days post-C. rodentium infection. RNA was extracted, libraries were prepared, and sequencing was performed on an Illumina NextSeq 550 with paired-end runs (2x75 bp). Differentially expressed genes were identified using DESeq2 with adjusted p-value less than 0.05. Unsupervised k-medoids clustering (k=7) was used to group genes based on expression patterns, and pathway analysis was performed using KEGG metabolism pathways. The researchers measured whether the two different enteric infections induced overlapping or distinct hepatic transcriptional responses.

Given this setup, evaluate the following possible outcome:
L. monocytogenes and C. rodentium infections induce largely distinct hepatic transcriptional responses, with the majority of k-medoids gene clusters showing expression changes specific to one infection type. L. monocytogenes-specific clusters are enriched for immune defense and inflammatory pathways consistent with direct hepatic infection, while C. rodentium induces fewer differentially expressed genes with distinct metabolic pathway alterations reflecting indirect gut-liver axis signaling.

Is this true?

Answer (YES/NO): NO